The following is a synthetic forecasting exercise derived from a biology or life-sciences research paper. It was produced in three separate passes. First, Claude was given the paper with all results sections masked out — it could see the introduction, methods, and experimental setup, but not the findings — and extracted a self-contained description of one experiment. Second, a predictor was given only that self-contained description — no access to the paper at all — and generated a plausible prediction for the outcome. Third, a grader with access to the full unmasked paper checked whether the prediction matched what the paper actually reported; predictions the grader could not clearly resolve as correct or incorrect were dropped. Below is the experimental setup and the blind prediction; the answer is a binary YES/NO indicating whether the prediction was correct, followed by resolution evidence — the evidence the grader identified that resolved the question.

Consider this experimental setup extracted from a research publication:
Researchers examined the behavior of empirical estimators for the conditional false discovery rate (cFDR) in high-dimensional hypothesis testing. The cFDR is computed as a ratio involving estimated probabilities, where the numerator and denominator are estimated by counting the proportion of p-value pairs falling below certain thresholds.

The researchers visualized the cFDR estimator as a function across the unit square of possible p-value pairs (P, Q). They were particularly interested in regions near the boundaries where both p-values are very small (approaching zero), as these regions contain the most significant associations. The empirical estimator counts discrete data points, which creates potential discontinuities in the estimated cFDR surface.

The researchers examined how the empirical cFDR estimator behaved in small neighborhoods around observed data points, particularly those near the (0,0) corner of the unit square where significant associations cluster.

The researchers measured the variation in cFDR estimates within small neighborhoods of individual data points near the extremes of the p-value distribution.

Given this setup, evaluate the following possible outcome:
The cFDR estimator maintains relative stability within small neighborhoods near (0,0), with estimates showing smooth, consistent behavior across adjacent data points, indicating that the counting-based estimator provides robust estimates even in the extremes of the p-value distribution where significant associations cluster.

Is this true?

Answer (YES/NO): NO